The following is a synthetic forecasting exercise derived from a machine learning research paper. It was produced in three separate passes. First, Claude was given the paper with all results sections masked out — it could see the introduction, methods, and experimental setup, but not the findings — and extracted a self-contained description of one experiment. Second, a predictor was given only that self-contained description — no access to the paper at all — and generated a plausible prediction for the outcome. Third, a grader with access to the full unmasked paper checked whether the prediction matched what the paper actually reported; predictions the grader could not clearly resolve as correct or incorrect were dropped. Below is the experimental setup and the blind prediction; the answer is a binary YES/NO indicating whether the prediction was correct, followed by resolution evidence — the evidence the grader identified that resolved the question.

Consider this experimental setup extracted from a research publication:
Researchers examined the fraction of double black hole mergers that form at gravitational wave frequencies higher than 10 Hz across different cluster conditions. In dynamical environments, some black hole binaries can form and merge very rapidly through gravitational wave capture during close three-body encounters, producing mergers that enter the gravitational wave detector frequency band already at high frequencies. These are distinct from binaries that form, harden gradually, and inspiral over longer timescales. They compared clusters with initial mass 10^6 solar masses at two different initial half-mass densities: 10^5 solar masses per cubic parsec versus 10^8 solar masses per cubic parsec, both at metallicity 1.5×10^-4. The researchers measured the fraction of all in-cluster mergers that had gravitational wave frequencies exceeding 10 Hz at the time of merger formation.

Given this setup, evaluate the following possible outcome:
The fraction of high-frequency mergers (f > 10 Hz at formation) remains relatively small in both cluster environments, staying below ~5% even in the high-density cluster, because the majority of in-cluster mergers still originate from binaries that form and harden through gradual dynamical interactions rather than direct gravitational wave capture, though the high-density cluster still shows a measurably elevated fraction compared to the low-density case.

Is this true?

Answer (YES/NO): NO